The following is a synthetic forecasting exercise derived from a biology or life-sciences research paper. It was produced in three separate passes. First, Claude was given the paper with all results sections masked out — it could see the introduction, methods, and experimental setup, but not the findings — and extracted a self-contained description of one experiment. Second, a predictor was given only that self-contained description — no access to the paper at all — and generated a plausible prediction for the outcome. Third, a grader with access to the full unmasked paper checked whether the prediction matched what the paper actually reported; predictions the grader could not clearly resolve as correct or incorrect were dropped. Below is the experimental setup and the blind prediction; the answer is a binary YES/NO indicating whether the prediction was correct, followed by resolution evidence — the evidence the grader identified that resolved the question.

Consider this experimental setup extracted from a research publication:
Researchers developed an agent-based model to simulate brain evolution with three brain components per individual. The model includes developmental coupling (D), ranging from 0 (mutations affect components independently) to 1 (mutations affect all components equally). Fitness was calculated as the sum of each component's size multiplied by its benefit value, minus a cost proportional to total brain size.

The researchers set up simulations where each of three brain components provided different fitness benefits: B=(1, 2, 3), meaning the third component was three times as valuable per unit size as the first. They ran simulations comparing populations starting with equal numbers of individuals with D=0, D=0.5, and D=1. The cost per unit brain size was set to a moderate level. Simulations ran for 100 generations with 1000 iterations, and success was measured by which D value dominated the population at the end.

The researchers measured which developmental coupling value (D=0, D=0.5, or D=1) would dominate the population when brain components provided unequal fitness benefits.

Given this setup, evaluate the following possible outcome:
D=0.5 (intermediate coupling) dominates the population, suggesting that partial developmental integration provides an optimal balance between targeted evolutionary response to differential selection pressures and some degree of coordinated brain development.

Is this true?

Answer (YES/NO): NO